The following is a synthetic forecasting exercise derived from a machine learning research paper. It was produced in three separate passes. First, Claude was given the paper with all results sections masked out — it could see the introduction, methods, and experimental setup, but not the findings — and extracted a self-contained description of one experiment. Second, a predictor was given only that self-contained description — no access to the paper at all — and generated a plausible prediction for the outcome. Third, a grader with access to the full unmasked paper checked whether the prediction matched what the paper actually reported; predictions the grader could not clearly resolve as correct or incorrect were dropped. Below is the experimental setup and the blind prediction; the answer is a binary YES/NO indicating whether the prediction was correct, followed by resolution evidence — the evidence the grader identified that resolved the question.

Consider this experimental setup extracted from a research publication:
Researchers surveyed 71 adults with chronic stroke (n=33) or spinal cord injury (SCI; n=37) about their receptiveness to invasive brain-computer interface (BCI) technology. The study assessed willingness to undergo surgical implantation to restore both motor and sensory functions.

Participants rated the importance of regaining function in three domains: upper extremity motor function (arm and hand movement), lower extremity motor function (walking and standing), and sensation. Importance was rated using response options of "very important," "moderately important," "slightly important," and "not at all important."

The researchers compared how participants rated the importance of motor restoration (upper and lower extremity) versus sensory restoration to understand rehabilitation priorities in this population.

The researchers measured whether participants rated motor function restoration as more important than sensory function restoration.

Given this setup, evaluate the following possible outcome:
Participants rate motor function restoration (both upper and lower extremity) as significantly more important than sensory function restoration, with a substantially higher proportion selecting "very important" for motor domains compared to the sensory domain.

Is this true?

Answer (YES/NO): NO